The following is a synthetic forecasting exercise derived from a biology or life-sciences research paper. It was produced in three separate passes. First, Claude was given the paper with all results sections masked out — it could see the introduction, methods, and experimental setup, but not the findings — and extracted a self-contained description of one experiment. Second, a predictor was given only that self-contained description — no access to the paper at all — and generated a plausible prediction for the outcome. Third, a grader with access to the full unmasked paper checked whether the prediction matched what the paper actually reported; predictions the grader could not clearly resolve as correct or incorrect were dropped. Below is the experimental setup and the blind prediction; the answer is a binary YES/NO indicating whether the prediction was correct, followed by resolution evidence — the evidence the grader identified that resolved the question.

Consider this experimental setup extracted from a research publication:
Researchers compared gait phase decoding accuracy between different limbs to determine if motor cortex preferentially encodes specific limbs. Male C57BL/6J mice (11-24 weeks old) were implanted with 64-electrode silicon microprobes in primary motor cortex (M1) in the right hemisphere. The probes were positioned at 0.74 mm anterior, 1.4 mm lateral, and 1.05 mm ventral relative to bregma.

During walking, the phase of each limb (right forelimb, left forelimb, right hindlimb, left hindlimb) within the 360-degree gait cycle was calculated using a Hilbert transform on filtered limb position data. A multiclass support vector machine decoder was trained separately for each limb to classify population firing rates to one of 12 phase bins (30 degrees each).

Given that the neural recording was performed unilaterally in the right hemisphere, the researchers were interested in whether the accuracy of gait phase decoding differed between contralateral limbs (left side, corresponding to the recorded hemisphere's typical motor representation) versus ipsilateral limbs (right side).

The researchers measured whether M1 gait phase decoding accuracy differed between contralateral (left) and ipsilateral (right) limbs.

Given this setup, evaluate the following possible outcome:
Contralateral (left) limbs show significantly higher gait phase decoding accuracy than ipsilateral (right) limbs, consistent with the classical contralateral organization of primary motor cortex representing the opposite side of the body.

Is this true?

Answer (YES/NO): YES